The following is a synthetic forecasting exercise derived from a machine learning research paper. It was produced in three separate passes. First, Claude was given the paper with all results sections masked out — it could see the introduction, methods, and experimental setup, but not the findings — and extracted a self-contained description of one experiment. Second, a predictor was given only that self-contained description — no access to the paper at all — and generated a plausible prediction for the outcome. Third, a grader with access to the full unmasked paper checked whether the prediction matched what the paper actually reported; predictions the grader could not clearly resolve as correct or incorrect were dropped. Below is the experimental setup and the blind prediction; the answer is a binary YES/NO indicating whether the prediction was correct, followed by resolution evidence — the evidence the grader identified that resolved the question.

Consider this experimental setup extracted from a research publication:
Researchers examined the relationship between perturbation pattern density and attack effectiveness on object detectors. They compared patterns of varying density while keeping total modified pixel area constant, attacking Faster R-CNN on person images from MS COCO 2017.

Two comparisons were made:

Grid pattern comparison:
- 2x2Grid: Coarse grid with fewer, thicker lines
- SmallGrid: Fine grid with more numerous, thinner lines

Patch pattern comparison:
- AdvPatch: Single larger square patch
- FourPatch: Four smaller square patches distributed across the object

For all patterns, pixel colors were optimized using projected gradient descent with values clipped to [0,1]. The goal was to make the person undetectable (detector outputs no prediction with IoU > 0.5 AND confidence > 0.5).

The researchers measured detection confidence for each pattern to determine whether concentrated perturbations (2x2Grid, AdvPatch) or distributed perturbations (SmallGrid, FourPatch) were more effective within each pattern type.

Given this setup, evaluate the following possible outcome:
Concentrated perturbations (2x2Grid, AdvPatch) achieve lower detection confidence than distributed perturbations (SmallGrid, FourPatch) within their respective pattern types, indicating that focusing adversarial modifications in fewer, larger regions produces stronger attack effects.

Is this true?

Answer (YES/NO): NO